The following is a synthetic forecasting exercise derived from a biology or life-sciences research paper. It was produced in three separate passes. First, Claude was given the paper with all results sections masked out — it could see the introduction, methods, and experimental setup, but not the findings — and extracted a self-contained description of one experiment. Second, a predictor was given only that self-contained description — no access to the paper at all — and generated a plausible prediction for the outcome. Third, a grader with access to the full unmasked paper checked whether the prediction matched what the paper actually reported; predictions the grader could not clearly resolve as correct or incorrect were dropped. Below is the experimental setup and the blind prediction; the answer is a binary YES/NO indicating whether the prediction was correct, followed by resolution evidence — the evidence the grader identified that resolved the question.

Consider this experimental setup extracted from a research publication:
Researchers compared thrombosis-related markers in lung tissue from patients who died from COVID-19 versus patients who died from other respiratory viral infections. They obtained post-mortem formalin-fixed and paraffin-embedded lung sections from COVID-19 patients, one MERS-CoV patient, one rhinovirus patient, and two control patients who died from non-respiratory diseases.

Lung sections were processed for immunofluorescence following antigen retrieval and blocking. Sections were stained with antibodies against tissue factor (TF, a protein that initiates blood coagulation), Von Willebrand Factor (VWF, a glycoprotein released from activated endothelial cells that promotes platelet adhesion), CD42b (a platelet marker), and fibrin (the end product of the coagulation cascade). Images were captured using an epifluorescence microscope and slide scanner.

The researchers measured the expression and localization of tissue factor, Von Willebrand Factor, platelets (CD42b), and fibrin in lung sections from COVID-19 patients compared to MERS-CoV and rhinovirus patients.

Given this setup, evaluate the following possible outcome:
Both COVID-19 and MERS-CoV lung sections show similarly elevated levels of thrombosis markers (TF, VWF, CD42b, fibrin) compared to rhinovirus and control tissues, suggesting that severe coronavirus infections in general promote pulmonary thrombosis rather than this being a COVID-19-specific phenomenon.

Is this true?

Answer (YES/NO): NO